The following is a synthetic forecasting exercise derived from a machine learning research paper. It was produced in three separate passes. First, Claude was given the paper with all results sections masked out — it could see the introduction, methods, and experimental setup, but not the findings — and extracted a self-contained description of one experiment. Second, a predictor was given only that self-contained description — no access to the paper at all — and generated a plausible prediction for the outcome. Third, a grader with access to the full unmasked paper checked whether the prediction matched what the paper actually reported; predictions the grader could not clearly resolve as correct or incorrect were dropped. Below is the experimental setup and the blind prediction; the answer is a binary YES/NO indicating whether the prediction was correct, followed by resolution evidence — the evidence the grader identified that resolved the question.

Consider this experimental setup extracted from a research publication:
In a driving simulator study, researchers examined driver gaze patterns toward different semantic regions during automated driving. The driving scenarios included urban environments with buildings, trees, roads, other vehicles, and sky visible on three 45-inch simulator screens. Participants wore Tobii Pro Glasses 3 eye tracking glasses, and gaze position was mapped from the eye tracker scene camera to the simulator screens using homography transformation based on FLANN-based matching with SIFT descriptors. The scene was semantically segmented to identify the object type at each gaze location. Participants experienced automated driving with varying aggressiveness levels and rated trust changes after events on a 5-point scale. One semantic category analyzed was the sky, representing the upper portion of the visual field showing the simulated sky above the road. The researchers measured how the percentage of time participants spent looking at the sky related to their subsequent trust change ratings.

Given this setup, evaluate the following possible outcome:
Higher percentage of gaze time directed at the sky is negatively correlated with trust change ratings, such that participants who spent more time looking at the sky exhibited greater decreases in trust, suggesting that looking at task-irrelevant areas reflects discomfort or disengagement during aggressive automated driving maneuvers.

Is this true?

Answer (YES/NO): NO